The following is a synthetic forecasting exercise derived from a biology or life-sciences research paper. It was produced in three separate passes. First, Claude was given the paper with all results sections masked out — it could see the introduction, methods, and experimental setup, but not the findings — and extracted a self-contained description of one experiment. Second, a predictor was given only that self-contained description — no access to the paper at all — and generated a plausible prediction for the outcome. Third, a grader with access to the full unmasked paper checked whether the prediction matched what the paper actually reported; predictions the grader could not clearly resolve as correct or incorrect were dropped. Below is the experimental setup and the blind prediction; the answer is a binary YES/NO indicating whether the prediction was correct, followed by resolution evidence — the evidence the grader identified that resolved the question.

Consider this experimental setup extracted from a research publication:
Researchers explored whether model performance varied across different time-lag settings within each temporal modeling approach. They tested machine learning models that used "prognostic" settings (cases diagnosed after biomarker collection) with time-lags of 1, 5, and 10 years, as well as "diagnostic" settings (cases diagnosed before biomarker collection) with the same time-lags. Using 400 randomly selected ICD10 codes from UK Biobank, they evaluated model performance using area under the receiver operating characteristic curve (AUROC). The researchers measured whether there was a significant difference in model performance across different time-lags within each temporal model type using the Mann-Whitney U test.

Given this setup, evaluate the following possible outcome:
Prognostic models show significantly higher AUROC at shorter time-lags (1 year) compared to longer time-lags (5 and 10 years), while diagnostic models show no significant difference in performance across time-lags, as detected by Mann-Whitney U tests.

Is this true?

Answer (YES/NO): NO